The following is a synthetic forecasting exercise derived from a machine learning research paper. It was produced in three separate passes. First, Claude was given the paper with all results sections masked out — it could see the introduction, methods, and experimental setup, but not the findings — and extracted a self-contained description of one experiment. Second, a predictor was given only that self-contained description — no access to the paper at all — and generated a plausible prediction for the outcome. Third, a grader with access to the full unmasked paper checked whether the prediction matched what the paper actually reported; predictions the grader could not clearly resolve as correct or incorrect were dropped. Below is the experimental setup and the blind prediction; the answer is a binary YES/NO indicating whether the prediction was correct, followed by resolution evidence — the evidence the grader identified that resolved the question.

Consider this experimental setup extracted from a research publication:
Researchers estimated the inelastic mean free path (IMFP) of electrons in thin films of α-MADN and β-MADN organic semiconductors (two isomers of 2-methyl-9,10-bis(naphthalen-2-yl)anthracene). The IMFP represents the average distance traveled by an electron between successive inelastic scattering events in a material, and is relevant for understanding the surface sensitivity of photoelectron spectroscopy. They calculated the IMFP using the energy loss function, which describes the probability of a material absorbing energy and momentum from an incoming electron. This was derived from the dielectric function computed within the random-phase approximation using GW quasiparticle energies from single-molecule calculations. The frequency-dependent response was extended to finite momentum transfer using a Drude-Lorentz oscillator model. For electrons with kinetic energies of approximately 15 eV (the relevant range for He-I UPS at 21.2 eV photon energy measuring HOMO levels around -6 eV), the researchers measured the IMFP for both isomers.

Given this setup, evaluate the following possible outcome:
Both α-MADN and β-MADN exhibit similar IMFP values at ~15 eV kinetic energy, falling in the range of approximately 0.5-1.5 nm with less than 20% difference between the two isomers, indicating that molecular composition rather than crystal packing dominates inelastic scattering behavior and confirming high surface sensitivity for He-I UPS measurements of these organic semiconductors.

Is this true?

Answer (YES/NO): NO